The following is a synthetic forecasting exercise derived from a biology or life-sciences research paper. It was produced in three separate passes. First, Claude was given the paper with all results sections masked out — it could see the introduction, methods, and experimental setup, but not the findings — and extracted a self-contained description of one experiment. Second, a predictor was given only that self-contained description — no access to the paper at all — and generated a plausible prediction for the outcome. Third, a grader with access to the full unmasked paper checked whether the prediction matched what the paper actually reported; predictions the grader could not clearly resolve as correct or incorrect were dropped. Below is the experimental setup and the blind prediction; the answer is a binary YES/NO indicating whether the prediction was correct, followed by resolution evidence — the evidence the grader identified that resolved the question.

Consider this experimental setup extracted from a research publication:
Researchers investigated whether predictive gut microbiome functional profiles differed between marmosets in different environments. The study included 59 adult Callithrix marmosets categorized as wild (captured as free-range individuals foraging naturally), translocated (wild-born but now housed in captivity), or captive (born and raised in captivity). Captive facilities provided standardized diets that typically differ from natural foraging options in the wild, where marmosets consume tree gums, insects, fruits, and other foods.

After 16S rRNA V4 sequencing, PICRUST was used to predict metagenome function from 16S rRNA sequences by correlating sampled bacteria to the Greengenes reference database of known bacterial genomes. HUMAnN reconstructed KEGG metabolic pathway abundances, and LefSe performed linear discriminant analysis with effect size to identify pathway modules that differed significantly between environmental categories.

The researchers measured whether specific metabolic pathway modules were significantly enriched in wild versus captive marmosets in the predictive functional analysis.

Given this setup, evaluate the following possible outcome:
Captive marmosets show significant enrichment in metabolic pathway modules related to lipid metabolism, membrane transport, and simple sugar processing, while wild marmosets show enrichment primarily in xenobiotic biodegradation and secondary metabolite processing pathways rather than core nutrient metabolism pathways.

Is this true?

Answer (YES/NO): NO